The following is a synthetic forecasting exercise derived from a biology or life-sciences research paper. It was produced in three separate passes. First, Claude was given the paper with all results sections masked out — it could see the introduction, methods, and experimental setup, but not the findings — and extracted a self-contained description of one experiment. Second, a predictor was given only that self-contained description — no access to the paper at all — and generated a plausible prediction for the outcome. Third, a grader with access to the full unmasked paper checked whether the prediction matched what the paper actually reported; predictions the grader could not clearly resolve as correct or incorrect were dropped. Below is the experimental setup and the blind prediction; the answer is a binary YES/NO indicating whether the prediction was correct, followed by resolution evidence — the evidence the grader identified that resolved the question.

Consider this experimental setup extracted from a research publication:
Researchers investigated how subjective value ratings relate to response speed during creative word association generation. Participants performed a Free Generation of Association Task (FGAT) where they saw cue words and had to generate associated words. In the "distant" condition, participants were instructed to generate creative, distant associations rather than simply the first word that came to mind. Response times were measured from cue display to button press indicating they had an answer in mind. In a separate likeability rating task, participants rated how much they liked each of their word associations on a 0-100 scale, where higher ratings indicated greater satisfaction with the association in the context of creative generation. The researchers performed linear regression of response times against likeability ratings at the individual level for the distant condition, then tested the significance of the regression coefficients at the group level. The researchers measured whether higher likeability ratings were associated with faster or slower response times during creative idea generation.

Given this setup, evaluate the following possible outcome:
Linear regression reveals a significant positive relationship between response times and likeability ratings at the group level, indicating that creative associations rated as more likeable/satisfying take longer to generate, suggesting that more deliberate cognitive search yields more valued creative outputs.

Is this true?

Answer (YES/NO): NO